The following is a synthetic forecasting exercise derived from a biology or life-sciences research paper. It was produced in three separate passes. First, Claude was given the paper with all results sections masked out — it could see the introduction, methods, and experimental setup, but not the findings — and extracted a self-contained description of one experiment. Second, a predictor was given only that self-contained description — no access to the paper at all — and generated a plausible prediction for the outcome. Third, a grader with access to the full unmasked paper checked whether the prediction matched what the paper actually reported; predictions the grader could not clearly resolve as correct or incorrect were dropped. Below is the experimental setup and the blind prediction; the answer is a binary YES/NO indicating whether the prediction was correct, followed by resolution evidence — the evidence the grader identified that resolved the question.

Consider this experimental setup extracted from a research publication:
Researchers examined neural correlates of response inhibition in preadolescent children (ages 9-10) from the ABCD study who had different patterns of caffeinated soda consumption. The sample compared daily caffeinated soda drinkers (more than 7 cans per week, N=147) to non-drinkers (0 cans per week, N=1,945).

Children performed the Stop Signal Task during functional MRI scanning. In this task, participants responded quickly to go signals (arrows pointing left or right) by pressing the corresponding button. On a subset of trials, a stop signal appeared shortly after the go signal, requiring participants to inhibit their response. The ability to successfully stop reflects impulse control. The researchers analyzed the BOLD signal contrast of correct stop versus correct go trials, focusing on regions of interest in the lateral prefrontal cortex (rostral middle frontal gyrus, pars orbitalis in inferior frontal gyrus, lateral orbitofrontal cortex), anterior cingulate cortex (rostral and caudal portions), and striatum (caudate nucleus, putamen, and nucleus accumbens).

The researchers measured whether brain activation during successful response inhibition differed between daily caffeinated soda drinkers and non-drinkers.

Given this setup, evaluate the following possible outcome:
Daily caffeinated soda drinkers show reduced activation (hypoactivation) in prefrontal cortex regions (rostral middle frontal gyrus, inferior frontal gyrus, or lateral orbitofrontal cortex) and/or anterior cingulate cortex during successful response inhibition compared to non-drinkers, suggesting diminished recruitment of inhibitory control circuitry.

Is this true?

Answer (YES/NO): YES